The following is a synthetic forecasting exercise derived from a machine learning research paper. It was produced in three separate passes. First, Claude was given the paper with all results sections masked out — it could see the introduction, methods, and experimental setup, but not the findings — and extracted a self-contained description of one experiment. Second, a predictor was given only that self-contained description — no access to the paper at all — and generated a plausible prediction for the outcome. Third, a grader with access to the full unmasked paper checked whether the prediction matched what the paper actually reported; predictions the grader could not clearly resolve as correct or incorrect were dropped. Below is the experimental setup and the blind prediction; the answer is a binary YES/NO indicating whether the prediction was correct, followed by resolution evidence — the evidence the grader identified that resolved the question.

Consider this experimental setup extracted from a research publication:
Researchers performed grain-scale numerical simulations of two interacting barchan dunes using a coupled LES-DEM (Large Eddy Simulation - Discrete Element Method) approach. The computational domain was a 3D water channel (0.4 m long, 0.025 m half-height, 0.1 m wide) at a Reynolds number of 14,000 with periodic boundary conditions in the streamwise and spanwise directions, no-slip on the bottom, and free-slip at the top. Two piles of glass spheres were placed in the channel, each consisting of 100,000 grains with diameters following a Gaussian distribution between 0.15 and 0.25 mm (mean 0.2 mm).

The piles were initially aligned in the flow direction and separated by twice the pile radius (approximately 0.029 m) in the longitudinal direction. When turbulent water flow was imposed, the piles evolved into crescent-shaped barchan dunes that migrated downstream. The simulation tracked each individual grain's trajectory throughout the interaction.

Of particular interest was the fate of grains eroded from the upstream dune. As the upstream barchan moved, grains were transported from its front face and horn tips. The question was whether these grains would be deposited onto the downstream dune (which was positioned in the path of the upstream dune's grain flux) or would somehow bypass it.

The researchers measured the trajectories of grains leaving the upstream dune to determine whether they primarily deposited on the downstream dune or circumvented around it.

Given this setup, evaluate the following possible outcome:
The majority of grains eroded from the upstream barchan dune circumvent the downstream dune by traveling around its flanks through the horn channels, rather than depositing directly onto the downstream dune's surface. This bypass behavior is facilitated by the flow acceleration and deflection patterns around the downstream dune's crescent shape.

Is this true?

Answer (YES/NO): YES